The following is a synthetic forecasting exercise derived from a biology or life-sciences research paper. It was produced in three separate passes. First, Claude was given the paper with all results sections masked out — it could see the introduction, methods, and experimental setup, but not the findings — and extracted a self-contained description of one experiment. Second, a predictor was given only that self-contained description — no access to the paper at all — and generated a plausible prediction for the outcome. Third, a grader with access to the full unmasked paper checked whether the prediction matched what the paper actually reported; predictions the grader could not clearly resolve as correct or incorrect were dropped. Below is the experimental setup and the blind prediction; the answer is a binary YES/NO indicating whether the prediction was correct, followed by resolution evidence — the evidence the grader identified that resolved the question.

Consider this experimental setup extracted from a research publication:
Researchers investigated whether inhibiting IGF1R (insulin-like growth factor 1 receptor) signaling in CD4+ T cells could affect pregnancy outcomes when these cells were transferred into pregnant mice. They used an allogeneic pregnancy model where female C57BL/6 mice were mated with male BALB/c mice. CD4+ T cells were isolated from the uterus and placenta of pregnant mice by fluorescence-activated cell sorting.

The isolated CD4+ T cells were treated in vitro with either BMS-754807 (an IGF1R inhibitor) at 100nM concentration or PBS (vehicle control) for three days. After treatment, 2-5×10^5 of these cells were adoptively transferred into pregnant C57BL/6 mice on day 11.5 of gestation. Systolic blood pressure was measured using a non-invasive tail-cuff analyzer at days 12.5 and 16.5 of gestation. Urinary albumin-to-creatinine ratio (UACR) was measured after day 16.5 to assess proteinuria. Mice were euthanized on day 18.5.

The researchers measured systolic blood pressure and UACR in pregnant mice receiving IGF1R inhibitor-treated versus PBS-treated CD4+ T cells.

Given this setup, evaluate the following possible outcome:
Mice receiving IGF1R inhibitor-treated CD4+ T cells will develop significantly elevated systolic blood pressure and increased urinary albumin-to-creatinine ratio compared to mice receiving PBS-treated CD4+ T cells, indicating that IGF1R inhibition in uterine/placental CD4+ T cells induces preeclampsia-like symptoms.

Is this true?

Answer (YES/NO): NO